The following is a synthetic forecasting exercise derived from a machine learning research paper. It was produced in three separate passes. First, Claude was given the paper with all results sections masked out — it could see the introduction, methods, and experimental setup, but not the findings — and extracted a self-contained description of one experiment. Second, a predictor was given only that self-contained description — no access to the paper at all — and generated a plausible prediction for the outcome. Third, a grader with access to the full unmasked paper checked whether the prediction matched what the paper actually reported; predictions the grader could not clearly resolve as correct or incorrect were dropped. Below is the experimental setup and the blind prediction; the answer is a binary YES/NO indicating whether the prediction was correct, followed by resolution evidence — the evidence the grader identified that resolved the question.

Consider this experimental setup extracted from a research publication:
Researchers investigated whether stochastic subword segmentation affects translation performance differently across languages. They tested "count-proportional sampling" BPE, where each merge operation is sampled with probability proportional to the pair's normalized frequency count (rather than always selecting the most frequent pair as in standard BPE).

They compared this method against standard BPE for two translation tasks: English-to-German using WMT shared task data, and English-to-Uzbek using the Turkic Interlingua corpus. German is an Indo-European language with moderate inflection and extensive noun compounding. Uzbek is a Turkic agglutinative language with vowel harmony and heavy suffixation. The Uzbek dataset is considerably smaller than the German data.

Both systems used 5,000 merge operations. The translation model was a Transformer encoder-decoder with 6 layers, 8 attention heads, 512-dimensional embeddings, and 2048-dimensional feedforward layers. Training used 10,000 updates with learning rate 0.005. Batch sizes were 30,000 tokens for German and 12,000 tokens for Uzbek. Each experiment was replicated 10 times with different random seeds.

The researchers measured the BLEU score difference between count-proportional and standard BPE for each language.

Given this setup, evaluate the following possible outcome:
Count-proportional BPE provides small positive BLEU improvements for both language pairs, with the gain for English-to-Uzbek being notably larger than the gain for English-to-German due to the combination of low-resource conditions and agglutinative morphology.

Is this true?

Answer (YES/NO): NO